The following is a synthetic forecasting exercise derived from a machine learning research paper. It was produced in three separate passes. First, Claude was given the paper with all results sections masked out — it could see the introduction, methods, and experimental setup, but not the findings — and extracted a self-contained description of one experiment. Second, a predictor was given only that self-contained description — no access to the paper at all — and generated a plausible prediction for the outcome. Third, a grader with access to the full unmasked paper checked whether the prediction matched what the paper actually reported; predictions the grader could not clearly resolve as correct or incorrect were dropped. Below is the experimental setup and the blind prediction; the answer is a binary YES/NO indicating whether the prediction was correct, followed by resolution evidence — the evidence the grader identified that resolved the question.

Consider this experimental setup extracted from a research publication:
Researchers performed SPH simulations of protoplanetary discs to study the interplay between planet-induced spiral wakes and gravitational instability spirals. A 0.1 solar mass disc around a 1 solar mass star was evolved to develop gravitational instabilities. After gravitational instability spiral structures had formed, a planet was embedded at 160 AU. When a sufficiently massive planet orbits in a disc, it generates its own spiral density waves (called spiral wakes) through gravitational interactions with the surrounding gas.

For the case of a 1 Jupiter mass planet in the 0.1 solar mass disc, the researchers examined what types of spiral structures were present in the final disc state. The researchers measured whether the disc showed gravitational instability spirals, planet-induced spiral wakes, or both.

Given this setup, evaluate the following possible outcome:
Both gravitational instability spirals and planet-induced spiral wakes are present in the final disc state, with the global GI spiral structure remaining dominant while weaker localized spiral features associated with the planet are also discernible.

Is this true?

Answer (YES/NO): NO